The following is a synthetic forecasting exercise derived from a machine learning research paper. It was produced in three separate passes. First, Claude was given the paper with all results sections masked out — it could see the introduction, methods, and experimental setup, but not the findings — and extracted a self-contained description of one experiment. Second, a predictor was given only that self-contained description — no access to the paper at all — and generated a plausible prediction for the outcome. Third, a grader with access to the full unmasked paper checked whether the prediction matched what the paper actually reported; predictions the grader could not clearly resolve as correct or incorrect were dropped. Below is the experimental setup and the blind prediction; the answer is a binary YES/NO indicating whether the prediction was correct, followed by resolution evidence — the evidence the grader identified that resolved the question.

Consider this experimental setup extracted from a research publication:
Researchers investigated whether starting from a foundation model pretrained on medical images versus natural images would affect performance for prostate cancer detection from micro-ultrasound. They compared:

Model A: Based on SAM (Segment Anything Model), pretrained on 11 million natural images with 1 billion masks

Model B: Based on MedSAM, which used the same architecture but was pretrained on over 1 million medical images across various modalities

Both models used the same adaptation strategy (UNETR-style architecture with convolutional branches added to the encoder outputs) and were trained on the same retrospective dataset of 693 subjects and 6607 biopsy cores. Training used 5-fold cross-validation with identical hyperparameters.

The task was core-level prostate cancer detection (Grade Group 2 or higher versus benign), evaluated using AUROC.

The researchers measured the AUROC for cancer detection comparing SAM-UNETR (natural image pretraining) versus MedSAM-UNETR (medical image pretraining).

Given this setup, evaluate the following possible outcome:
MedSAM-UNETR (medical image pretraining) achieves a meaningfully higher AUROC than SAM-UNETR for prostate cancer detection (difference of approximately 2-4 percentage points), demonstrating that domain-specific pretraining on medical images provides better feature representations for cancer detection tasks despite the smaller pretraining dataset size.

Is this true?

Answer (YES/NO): NO